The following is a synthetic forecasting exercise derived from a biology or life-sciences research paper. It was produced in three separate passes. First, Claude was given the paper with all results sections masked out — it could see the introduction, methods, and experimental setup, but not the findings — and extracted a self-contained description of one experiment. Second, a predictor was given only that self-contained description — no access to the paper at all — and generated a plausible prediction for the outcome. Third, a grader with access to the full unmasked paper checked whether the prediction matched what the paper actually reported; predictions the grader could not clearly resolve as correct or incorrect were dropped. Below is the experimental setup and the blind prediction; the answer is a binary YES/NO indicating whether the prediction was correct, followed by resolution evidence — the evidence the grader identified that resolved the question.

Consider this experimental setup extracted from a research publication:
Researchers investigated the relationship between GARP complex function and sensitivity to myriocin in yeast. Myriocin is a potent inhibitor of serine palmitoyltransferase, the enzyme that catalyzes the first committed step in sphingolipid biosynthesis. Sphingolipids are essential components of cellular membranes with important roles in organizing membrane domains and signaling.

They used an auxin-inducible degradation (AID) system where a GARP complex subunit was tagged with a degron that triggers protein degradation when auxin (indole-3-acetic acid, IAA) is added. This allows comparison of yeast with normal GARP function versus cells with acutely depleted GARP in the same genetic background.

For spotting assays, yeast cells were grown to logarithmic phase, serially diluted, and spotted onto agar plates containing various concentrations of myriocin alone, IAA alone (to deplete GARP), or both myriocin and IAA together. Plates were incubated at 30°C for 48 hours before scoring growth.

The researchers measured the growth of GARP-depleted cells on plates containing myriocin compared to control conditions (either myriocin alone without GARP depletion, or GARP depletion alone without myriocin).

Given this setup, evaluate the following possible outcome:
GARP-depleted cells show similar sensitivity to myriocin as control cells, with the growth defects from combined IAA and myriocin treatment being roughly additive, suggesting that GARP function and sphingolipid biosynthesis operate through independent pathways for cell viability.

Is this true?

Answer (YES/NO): NO